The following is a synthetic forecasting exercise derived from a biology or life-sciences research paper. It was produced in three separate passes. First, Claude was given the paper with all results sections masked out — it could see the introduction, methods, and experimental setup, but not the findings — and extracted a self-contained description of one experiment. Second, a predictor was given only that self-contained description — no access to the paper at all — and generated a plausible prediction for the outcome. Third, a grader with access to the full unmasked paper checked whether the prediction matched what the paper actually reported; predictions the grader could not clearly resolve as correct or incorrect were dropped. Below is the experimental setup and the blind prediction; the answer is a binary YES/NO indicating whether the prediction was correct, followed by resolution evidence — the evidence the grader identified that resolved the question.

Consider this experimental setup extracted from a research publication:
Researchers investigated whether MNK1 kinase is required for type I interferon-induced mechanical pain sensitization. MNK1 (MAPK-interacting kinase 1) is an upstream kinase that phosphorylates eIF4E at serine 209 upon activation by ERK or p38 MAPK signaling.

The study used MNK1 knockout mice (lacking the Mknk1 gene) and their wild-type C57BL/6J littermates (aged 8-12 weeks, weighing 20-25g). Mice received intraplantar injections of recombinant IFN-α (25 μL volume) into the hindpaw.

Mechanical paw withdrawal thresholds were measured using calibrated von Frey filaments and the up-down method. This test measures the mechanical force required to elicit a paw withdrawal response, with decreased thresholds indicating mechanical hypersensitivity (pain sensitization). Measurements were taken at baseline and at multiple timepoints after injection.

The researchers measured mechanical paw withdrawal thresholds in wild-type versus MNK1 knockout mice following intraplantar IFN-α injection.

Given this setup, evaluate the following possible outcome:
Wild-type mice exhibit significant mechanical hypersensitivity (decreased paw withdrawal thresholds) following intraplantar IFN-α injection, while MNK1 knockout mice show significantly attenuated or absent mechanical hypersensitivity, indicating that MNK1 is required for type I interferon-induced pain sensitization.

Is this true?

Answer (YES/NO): YES